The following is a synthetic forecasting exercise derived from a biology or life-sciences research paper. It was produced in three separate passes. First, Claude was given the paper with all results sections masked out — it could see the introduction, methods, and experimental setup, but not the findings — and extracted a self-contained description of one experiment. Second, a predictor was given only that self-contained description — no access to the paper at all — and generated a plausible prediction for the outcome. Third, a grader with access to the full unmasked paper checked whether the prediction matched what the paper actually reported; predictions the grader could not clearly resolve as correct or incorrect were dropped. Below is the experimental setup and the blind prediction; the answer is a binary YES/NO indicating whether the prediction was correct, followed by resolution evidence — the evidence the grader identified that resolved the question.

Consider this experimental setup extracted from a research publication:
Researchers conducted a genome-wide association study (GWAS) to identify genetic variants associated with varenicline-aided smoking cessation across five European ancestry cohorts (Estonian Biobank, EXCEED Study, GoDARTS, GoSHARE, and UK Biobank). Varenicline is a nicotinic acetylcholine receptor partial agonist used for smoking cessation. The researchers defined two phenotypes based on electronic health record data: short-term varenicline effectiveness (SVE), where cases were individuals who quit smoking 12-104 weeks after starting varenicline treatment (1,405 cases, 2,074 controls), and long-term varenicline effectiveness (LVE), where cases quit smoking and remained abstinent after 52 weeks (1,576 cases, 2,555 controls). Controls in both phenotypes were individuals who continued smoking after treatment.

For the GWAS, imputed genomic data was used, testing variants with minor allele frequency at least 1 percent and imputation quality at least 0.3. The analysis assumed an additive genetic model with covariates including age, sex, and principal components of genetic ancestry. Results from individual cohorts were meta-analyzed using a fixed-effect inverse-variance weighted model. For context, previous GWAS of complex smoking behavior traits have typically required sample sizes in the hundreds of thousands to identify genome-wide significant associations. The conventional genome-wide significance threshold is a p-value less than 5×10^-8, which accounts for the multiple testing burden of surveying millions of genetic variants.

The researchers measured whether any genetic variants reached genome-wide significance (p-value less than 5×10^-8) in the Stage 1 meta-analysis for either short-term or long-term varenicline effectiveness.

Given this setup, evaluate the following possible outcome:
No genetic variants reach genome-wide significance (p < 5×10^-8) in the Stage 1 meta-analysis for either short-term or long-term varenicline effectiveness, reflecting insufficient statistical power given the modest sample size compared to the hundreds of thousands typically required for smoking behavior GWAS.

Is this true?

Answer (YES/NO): YES